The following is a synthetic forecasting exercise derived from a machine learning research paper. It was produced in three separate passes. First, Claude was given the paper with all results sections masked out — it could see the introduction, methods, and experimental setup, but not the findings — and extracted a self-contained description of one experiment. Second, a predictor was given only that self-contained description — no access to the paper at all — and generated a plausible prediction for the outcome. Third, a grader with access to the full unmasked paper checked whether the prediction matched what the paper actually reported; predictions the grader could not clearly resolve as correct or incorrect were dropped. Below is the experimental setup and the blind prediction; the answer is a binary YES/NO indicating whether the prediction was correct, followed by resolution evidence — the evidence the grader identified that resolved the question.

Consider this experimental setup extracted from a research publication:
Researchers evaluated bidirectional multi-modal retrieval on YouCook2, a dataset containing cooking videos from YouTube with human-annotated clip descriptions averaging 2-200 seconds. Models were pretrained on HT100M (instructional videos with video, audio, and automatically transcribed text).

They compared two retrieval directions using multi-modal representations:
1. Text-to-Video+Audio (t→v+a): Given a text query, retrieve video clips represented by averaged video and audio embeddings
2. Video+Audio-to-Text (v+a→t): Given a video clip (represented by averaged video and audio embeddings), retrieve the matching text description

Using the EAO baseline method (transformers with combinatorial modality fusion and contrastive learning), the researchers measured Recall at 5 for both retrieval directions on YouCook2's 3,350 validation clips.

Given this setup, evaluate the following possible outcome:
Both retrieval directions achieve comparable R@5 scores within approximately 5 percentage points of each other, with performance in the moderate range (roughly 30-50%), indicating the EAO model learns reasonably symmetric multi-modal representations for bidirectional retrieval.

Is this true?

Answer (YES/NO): NO